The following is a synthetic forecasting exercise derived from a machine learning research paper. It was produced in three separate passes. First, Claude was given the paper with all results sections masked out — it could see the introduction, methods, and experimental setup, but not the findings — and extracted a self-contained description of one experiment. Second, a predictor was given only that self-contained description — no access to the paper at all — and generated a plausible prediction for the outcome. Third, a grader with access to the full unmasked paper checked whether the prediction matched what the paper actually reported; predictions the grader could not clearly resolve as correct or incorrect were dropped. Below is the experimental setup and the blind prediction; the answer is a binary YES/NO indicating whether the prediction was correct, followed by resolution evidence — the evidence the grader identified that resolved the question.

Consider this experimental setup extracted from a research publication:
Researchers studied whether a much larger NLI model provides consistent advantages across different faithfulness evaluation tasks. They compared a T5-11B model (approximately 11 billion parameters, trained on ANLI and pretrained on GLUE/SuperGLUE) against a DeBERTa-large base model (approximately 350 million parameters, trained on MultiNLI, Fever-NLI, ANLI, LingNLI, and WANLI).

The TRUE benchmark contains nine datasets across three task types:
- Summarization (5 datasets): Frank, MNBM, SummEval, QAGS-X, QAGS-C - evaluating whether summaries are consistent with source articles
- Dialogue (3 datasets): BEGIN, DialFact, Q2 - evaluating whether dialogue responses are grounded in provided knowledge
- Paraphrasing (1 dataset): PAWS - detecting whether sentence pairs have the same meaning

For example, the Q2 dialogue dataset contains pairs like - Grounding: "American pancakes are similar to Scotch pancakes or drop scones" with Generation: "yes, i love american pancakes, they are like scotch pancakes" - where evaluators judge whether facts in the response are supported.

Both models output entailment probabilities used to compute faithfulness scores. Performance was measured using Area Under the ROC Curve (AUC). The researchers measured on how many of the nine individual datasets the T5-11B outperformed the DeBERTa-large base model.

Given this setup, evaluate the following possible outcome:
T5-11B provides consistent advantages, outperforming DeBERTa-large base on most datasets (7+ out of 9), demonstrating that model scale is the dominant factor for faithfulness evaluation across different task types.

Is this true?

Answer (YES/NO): NO